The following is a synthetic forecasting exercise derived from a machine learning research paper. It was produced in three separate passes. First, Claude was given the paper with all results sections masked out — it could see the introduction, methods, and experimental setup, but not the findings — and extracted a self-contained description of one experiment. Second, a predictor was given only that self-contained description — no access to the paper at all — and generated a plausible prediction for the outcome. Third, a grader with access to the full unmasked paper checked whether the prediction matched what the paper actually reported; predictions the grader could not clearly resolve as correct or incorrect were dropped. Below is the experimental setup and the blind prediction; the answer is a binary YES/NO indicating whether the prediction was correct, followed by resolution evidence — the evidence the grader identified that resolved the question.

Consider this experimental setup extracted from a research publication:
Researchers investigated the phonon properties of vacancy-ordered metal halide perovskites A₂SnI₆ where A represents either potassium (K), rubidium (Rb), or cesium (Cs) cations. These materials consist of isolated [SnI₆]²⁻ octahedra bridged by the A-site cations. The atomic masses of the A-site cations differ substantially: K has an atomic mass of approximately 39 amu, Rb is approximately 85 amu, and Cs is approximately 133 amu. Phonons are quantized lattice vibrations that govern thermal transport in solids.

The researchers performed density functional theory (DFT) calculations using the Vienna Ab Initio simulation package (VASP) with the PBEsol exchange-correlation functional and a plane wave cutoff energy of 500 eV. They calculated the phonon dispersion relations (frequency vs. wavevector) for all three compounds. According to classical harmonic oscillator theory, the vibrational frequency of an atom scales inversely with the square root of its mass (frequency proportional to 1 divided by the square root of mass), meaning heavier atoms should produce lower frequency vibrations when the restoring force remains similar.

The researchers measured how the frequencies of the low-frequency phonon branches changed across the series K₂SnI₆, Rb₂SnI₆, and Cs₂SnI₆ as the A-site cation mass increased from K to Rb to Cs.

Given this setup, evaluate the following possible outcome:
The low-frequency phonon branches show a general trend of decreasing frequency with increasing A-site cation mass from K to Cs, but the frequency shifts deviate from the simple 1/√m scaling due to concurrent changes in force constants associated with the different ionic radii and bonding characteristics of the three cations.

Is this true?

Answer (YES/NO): NO